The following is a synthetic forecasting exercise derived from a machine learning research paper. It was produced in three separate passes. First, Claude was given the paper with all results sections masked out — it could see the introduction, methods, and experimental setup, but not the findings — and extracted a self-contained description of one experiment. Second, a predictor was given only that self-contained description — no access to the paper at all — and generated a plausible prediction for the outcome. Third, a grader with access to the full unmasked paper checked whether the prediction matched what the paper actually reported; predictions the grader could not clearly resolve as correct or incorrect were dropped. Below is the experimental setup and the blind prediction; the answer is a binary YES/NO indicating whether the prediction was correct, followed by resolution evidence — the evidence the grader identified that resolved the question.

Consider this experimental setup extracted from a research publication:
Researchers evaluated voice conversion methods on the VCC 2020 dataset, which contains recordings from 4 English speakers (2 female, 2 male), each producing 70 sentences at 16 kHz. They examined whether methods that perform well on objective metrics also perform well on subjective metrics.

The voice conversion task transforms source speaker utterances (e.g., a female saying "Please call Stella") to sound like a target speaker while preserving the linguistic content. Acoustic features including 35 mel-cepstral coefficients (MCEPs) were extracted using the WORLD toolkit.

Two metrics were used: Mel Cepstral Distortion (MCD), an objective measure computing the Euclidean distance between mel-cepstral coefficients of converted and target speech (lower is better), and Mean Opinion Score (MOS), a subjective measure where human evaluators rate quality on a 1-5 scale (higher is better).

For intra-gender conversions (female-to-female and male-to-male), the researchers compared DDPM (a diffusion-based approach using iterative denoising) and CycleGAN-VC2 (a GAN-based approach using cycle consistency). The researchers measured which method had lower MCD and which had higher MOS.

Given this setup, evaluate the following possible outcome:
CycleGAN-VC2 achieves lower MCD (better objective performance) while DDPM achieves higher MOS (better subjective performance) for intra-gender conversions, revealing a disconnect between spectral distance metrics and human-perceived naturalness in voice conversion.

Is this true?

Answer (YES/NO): NO